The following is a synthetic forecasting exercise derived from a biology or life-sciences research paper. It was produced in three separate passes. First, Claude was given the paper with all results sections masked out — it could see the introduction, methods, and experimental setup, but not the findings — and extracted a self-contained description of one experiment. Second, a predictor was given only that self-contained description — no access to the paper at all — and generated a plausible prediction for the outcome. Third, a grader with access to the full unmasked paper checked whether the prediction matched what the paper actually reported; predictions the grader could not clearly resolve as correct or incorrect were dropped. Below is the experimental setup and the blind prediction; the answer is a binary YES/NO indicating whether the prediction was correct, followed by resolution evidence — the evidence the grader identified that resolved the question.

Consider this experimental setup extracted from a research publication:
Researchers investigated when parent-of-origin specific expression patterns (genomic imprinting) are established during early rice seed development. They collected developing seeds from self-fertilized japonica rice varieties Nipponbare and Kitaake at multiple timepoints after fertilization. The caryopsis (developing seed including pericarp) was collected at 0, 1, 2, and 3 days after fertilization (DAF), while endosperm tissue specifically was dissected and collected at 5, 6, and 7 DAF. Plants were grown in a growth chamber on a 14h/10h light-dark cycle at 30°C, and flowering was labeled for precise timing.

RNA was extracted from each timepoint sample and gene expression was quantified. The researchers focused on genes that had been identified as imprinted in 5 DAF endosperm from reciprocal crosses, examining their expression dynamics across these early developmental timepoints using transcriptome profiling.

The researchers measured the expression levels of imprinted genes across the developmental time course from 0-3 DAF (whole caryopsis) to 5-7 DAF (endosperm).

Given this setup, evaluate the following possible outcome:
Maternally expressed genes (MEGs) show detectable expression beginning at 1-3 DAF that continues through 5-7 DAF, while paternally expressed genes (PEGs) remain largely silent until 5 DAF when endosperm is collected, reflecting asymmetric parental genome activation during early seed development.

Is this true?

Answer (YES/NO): NO